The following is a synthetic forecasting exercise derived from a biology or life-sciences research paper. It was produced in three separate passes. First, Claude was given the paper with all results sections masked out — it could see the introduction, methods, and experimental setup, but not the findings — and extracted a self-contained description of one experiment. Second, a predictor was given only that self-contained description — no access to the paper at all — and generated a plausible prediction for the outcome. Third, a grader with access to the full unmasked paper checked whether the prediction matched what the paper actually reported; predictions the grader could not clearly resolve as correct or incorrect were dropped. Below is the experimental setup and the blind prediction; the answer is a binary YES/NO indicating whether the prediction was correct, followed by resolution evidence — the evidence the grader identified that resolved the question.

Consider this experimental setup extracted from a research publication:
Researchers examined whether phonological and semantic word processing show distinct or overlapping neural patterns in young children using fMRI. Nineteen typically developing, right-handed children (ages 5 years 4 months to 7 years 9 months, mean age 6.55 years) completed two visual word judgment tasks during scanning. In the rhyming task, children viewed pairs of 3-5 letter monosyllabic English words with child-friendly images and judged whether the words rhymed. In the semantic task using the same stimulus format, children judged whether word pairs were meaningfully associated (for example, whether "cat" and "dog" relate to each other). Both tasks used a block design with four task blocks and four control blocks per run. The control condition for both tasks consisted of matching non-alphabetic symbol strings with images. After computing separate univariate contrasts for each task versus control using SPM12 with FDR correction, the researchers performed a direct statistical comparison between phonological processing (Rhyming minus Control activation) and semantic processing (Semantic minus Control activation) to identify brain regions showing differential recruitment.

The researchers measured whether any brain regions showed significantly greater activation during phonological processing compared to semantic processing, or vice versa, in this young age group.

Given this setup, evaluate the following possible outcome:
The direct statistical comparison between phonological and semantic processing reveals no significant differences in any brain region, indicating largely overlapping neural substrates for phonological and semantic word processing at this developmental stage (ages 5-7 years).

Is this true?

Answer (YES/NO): YES